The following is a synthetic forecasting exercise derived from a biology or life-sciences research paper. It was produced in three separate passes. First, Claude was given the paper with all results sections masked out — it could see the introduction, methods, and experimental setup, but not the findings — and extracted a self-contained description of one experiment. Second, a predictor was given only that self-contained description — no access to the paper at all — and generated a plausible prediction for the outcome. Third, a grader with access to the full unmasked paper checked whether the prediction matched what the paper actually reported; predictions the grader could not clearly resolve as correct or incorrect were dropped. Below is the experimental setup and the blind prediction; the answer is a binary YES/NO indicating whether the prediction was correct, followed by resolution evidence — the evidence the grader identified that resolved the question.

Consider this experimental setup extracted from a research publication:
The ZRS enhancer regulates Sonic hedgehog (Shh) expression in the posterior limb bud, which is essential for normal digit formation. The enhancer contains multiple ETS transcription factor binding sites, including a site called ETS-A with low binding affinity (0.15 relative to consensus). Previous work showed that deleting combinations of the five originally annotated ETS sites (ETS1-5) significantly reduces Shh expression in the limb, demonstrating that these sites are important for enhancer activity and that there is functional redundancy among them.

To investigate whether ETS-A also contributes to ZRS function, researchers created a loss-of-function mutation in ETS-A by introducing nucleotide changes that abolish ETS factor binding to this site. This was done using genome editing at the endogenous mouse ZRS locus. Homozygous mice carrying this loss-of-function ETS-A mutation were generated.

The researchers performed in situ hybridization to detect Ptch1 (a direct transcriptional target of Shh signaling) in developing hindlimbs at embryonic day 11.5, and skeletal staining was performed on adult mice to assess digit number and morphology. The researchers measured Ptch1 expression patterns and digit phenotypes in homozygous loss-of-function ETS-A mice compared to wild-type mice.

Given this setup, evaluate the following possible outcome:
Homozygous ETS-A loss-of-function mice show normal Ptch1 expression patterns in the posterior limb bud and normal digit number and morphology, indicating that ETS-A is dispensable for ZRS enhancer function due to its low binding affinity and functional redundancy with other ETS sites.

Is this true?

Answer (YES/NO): YES